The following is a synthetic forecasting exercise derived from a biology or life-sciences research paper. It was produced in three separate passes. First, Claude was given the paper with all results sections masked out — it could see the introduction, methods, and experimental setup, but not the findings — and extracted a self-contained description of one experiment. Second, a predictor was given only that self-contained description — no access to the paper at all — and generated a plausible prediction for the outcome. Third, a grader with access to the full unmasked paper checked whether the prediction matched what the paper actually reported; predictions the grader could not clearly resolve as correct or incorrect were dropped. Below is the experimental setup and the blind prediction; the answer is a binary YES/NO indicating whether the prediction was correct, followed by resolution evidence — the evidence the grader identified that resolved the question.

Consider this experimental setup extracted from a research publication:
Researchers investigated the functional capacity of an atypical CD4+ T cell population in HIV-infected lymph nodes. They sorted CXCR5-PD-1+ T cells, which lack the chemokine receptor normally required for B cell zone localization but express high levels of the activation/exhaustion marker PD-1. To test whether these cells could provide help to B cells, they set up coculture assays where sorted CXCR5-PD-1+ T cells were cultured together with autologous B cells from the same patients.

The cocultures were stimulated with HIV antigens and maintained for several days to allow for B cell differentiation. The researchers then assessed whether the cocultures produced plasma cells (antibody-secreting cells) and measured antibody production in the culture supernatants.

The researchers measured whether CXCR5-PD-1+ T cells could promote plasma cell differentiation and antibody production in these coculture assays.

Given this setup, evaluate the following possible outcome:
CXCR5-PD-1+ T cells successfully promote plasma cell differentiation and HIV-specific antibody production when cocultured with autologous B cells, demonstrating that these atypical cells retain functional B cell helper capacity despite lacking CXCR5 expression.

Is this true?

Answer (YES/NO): NO